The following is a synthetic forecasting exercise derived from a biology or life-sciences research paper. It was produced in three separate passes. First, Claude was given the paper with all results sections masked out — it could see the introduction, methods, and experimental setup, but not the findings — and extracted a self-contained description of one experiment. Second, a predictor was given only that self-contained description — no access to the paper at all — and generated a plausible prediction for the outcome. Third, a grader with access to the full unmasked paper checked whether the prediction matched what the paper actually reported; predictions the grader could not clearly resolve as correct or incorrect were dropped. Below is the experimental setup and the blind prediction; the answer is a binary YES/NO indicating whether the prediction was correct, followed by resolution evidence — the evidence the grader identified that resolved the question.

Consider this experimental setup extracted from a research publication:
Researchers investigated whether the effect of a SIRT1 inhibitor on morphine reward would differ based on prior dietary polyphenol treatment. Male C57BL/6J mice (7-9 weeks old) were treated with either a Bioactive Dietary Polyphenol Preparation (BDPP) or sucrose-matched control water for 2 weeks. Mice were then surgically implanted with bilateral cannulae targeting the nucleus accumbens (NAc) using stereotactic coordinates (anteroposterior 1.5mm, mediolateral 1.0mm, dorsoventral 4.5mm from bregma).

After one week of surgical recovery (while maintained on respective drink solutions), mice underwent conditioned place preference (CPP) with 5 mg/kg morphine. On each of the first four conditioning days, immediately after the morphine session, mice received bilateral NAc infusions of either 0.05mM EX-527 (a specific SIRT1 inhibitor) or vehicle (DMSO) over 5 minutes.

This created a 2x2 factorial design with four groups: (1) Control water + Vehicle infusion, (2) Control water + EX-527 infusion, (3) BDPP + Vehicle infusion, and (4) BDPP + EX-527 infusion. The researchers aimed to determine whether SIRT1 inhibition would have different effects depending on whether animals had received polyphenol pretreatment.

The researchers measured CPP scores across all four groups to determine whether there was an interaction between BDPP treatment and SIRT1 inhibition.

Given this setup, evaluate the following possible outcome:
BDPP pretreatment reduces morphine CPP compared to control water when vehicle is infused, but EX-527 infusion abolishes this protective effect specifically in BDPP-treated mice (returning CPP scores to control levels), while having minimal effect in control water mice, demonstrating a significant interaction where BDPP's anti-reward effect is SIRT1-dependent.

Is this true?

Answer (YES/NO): NO